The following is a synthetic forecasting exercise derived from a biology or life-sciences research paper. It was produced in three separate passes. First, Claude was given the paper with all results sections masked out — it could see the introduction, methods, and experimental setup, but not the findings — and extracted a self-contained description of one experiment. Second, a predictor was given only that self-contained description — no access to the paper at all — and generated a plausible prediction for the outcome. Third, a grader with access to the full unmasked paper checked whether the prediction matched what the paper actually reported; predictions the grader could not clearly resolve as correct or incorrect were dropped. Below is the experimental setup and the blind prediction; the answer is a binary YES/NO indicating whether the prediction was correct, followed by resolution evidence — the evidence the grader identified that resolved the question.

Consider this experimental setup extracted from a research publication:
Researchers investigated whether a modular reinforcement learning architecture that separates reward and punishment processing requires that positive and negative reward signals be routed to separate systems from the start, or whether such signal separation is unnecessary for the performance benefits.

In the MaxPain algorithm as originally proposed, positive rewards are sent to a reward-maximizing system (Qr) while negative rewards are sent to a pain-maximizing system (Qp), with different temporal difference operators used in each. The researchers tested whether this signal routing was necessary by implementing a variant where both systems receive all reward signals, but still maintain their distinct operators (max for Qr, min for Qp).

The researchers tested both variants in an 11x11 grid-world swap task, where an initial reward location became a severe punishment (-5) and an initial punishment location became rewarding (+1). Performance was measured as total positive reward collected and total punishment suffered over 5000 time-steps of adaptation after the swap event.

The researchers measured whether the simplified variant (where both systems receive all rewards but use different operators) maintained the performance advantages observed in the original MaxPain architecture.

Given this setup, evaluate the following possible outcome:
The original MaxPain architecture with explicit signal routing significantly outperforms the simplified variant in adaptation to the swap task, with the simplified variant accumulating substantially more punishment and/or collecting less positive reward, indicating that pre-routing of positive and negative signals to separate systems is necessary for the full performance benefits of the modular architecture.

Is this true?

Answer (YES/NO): NO